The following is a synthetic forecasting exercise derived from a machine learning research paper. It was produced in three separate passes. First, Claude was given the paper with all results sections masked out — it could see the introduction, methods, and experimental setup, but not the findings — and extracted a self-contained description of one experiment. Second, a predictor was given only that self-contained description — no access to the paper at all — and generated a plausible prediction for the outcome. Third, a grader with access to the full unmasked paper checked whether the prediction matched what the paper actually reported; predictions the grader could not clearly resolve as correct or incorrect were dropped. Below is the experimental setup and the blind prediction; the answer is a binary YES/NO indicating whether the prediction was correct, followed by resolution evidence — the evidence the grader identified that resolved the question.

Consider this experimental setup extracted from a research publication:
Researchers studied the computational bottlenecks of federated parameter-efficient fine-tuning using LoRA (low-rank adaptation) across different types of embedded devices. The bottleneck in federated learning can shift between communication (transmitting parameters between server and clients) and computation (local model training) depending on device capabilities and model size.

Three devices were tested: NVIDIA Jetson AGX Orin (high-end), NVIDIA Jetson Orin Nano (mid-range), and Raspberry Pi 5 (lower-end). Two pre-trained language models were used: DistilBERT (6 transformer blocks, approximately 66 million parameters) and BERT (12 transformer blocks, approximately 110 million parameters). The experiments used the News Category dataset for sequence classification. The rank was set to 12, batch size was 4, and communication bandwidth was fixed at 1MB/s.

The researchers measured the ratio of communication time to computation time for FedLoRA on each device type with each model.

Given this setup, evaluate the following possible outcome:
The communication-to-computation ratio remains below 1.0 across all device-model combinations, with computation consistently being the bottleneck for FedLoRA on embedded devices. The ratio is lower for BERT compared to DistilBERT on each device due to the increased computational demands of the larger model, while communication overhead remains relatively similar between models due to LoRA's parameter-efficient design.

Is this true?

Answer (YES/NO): NO